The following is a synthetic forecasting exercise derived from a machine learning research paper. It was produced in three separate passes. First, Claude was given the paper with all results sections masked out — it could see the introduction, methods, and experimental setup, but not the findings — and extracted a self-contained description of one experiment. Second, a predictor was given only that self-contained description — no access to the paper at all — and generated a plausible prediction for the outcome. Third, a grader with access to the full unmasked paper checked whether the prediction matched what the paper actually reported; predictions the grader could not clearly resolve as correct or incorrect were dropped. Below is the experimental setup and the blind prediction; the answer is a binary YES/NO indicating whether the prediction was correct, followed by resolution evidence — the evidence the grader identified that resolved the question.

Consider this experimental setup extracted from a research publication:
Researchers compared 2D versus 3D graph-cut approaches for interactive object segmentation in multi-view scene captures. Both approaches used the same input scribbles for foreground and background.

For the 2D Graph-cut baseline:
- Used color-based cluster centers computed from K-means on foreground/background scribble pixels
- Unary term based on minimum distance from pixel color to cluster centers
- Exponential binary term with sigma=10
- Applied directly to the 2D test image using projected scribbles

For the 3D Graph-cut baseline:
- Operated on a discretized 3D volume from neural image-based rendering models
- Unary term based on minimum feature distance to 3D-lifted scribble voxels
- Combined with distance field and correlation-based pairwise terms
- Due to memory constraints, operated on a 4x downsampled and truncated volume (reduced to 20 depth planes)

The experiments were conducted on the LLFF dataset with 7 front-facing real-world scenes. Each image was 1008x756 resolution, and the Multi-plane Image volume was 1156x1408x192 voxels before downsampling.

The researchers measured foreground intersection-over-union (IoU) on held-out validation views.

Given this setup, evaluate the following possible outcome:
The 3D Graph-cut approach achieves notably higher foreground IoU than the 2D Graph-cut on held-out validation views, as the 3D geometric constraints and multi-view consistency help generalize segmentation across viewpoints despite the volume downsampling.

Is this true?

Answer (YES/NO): NO